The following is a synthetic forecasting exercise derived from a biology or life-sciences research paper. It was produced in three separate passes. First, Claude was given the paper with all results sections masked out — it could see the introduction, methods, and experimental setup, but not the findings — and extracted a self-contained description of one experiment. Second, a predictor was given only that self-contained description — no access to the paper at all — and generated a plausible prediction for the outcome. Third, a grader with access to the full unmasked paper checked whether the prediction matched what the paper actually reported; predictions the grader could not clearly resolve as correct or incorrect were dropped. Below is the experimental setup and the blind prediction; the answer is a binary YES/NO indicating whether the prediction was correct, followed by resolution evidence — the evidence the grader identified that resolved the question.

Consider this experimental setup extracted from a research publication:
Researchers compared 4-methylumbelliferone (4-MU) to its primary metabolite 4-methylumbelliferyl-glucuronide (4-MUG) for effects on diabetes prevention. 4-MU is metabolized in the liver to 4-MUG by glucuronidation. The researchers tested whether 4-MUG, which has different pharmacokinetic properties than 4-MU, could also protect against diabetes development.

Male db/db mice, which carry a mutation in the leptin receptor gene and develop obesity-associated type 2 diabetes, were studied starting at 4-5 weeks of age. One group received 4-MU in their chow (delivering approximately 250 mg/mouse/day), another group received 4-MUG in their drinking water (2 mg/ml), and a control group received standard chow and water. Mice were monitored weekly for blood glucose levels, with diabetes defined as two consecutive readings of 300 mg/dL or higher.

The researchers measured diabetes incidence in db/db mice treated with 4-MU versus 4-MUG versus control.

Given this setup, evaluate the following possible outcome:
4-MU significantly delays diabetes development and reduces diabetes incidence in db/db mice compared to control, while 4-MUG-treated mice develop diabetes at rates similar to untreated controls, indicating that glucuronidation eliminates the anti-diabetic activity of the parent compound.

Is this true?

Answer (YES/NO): NO